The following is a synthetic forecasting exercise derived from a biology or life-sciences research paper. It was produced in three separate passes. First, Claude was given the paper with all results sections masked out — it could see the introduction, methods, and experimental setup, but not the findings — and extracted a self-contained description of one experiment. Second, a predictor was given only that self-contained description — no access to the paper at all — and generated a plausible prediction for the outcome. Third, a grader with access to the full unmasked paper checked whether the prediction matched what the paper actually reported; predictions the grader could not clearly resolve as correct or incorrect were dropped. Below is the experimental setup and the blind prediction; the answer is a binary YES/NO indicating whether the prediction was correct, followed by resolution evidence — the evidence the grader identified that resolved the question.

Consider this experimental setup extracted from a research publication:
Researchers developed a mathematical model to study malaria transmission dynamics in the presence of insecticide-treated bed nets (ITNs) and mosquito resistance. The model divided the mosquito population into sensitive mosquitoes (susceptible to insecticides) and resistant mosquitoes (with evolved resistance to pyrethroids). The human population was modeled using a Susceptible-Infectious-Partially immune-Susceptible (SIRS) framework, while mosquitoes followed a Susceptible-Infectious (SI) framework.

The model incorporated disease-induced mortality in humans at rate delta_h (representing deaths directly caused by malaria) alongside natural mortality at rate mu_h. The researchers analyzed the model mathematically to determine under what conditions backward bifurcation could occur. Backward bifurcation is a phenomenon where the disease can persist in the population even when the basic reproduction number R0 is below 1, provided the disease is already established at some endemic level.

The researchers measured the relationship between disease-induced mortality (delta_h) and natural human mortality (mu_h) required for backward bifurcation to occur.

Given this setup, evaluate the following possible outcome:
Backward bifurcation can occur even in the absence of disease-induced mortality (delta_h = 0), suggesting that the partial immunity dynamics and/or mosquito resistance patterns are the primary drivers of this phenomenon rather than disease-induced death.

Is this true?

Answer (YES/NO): NO